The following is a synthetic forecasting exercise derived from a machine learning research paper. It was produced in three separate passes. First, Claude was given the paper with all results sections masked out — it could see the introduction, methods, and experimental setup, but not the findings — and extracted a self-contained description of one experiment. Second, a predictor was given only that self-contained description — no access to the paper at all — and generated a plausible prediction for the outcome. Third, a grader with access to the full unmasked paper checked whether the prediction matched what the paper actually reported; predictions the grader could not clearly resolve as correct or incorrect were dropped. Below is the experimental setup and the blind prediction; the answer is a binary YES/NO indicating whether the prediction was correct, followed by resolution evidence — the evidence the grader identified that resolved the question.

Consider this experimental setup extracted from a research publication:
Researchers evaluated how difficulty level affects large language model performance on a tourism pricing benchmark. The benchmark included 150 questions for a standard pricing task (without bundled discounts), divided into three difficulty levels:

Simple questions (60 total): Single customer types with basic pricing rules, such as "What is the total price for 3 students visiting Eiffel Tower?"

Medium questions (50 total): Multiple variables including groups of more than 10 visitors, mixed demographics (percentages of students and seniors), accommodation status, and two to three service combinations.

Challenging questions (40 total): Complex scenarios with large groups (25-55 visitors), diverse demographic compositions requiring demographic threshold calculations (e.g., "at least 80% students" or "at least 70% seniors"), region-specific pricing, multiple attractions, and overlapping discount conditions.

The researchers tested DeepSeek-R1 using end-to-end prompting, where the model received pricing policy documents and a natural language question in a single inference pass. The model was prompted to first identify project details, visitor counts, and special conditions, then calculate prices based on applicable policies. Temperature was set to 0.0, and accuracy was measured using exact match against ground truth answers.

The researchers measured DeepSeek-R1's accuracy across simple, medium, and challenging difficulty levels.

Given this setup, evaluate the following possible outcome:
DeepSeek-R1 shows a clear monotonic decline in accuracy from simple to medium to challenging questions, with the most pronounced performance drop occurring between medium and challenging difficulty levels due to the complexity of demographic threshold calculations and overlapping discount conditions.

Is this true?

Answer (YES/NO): YES